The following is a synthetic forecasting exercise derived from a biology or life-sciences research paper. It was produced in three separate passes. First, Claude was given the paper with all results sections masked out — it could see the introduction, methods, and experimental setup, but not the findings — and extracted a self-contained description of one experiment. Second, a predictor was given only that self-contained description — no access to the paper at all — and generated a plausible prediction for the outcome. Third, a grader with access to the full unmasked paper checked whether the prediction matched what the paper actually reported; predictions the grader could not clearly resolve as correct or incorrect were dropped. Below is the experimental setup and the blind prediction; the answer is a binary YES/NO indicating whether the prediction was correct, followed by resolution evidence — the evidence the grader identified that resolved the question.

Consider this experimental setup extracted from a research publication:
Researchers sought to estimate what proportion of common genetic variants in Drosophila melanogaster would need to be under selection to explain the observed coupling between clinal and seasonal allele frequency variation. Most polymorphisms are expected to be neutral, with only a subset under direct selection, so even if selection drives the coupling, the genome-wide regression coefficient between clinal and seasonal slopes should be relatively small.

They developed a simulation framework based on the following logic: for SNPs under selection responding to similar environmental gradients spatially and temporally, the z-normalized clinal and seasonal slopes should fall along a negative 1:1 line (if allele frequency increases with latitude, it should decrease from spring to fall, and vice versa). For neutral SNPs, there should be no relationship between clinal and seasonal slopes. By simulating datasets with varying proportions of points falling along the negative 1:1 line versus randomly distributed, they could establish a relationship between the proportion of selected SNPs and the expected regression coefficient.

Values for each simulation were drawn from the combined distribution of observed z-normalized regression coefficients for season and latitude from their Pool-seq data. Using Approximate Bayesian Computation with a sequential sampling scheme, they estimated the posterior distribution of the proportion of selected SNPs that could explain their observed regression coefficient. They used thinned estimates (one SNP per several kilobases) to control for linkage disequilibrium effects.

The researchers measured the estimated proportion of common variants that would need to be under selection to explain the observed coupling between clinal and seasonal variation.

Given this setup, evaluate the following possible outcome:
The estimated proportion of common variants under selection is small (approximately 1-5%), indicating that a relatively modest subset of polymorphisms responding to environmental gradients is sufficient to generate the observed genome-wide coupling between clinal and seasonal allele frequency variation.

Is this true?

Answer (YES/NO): YES